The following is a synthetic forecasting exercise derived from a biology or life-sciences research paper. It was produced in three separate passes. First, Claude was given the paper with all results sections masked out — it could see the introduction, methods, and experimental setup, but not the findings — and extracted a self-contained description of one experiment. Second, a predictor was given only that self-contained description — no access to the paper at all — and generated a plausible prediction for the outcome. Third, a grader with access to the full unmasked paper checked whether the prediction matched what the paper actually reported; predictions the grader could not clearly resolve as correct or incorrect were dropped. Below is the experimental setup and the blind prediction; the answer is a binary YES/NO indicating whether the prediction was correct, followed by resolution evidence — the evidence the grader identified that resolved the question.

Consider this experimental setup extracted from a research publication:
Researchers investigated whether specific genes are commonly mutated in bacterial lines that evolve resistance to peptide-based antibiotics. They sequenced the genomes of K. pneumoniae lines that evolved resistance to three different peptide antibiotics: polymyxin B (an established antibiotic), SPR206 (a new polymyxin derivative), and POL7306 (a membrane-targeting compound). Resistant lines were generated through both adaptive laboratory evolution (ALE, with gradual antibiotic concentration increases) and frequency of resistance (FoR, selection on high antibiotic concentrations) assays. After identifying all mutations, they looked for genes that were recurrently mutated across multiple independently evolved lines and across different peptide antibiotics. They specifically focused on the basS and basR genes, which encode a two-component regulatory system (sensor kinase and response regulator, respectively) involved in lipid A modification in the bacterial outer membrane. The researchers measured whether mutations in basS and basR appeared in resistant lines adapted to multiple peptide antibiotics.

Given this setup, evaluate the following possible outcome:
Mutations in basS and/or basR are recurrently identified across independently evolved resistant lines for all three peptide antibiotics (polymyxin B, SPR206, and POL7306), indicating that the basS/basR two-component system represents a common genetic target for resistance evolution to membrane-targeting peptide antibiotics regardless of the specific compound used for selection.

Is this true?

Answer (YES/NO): YES